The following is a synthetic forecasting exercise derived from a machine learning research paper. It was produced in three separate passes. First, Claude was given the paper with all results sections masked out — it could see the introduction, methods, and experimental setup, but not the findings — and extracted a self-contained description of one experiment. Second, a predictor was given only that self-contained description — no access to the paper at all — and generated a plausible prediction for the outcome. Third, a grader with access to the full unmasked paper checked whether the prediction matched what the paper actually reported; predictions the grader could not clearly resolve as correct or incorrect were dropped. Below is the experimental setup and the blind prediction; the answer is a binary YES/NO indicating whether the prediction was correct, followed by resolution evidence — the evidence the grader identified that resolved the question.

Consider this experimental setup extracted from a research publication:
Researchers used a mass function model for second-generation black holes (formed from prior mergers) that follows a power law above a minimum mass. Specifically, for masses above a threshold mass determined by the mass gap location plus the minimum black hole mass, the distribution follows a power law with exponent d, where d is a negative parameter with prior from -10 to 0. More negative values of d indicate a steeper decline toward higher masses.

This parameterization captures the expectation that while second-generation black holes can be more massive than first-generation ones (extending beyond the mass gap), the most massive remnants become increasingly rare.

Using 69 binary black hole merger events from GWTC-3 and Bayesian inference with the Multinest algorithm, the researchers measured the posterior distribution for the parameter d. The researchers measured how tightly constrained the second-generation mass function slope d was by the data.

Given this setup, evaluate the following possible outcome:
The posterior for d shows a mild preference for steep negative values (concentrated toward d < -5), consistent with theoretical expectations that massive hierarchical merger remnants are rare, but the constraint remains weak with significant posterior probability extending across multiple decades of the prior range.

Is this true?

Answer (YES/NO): YES